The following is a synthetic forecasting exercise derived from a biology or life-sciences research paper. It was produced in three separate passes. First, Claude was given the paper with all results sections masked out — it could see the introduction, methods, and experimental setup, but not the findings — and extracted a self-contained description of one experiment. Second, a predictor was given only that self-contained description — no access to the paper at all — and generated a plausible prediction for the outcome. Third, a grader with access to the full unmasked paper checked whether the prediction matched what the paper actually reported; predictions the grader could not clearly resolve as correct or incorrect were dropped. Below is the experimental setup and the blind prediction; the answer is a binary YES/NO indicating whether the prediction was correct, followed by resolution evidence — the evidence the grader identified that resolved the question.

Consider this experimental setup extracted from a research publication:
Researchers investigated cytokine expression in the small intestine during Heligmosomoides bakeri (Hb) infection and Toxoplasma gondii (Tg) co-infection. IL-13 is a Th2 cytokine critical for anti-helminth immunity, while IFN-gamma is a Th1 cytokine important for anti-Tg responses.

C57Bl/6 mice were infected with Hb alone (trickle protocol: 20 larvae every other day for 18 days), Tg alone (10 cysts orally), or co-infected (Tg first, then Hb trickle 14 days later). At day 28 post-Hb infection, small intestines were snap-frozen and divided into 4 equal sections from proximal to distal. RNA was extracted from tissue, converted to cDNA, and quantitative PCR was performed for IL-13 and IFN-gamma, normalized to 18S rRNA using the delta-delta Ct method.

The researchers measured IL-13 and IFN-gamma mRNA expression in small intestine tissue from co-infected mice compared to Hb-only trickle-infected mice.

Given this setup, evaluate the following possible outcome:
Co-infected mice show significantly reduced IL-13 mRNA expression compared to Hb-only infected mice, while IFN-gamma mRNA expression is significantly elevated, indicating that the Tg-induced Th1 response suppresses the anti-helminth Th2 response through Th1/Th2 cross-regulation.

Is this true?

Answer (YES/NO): NO